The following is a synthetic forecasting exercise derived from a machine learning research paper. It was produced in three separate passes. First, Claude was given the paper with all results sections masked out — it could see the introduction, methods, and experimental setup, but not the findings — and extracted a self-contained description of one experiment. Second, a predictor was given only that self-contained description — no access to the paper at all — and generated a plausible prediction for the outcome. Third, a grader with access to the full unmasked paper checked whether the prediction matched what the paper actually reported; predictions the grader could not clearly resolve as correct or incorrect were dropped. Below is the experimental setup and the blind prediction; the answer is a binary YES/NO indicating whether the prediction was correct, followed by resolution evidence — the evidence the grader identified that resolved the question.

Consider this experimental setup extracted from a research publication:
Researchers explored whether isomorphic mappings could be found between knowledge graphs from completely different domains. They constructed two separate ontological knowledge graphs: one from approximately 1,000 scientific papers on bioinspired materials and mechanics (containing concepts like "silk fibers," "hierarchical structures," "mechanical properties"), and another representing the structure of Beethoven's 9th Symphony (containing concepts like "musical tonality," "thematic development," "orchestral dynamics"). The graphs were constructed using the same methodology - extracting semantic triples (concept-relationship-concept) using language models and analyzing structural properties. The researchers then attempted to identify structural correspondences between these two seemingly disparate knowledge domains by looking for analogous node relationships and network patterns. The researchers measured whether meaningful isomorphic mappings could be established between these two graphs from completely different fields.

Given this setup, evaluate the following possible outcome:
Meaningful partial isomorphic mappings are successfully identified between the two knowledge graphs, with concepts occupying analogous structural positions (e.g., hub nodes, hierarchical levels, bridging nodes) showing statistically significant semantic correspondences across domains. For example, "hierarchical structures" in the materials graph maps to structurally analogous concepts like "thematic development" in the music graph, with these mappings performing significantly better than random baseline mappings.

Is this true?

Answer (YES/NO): NO